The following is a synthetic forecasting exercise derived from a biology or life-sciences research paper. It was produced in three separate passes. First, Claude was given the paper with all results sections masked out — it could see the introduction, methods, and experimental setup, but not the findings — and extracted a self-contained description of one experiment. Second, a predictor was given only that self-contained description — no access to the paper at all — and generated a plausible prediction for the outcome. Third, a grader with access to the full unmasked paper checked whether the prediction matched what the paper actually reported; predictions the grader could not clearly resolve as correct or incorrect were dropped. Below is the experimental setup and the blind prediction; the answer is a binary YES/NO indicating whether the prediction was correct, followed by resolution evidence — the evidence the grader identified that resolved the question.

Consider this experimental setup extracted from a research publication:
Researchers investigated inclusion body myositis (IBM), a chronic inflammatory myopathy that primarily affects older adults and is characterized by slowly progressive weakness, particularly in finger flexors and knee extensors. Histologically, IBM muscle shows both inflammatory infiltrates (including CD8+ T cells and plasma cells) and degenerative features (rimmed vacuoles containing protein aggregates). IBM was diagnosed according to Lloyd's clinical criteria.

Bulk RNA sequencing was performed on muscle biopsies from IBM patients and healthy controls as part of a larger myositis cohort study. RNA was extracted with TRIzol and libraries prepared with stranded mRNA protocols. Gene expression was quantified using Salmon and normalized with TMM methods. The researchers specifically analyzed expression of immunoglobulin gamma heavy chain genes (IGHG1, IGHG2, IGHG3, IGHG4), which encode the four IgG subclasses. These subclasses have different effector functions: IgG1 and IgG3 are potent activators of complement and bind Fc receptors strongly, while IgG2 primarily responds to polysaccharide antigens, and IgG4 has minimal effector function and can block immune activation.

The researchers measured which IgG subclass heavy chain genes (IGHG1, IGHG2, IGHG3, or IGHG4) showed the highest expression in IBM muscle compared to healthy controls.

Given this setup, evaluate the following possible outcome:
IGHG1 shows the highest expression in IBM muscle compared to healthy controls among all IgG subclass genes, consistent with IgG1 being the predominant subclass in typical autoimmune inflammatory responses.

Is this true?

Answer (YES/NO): NO